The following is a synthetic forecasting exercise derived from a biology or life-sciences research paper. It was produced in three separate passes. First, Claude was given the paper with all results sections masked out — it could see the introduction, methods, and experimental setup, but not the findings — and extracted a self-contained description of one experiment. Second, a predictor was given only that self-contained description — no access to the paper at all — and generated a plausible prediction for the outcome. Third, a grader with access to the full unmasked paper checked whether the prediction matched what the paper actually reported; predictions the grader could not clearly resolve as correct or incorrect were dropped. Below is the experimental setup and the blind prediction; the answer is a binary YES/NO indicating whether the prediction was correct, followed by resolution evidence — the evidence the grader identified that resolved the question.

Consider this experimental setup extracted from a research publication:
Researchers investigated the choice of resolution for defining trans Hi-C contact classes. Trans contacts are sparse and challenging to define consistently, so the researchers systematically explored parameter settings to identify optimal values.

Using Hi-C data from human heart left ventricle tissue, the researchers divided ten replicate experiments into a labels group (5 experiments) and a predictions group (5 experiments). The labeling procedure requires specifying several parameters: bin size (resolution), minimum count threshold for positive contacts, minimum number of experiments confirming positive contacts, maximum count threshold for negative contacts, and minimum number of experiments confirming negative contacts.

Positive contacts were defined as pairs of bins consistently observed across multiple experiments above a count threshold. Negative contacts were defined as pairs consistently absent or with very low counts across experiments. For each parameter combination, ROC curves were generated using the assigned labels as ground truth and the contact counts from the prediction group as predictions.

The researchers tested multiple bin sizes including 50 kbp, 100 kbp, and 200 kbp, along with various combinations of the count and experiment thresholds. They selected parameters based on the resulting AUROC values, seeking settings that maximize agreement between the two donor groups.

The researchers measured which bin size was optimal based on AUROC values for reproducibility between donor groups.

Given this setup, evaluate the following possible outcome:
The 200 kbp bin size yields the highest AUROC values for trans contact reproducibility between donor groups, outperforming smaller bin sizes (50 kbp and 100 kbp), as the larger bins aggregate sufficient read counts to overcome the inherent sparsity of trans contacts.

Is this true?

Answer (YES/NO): NO